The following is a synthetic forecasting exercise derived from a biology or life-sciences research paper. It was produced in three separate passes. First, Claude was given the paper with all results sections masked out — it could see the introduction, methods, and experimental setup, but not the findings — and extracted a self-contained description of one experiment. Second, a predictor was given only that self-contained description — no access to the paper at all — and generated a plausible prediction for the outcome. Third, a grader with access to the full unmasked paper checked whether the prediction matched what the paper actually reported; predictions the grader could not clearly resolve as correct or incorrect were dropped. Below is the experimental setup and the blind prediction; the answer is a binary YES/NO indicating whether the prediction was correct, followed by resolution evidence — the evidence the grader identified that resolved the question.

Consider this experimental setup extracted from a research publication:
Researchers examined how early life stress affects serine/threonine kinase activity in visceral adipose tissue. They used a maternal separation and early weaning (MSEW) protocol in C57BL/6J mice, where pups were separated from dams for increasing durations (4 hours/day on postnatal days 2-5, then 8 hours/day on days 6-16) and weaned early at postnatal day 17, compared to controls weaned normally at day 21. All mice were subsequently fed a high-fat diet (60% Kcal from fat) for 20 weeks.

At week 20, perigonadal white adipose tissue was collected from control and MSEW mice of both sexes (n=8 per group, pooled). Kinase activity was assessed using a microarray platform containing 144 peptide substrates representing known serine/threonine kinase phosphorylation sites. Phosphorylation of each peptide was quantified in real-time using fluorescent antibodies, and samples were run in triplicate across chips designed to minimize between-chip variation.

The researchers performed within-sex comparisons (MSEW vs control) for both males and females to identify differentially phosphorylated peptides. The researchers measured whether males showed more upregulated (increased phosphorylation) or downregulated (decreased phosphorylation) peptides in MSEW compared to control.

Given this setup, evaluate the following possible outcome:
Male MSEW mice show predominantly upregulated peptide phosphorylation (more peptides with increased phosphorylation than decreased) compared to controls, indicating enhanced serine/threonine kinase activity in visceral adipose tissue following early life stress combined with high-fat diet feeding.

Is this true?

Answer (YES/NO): NO